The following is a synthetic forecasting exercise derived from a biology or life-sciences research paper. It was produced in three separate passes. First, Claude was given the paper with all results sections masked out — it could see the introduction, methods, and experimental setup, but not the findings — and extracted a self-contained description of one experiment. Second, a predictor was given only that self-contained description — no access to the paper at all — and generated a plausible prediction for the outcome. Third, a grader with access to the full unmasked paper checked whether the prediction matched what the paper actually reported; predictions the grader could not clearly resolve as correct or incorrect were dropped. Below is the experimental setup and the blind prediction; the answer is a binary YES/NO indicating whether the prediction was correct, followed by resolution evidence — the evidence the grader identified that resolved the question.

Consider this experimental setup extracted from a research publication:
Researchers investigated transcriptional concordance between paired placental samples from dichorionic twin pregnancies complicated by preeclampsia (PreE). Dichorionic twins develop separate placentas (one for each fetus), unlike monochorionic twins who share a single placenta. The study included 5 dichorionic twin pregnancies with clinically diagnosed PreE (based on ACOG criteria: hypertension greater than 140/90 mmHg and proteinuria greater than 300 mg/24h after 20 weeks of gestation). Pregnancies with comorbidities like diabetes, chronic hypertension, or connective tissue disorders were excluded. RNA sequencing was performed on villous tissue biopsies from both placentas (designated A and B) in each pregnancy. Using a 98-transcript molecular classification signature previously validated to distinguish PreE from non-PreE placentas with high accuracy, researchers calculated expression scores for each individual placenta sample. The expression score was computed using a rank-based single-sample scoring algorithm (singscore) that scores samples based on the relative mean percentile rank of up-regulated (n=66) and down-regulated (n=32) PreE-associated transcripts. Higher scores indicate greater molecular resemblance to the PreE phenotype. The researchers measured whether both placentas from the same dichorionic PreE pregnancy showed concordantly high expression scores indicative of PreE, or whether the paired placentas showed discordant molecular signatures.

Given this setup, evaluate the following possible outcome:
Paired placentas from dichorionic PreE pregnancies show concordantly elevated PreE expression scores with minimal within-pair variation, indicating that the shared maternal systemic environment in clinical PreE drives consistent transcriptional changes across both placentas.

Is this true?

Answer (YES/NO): NO